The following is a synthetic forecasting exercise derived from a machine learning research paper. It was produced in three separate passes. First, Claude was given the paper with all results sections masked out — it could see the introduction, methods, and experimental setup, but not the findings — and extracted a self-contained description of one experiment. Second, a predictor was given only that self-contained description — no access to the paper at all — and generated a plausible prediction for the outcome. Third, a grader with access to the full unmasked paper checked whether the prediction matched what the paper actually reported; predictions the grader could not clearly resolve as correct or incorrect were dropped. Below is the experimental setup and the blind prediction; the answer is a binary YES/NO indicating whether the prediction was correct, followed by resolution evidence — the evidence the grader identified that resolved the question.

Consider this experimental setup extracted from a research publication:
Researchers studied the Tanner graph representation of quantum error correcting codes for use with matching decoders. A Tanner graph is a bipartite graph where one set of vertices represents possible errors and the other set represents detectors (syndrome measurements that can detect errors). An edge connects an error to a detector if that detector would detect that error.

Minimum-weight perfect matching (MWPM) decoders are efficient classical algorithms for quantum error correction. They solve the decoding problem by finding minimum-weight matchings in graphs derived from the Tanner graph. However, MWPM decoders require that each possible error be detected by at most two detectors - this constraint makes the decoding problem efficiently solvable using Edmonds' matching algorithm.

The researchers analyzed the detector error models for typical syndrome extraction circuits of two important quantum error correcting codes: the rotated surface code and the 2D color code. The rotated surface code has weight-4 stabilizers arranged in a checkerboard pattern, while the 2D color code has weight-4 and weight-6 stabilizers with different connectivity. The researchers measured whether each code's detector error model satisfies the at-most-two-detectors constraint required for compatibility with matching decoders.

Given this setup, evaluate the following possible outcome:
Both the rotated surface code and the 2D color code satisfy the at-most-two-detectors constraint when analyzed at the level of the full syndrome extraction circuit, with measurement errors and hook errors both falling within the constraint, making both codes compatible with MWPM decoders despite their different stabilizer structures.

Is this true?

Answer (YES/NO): NO